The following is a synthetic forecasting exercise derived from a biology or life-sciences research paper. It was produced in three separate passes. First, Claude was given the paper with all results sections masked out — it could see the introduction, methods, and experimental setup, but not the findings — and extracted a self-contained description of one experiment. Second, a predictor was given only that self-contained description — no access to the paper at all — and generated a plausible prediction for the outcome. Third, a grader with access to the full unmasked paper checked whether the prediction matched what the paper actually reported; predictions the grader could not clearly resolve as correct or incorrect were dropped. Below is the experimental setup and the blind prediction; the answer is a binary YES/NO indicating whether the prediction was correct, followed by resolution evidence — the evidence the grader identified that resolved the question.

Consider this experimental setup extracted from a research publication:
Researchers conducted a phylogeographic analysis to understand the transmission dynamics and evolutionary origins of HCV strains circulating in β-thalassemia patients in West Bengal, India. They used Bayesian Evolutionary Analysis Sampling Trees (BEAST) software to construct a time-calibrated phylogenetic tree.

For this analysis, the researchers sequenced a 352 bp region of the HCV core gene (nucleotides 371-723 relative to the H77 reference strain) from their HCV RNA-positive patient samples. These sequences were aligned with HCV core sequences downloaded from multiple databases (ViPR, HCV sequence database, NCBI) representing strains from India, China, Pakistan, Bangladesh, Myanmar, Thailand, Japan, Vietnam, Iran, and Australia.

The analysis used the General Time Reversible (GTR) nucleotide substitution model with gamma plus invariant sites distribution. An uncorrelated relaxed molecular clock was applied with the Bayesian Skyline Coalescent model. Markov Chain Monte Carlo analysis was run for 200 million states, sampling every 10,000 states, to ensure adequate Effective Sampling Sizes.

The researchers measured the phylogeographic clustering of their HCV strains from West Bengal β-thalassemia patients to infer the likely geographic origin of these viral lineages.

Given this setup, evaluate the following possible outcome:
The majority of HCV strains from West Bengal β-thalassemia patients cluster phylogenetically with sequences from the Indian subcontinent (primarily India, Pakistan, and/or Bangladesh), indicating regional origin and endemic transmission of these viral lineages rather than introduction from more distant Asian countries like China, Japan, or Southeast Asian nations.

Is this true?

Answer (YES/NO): NO